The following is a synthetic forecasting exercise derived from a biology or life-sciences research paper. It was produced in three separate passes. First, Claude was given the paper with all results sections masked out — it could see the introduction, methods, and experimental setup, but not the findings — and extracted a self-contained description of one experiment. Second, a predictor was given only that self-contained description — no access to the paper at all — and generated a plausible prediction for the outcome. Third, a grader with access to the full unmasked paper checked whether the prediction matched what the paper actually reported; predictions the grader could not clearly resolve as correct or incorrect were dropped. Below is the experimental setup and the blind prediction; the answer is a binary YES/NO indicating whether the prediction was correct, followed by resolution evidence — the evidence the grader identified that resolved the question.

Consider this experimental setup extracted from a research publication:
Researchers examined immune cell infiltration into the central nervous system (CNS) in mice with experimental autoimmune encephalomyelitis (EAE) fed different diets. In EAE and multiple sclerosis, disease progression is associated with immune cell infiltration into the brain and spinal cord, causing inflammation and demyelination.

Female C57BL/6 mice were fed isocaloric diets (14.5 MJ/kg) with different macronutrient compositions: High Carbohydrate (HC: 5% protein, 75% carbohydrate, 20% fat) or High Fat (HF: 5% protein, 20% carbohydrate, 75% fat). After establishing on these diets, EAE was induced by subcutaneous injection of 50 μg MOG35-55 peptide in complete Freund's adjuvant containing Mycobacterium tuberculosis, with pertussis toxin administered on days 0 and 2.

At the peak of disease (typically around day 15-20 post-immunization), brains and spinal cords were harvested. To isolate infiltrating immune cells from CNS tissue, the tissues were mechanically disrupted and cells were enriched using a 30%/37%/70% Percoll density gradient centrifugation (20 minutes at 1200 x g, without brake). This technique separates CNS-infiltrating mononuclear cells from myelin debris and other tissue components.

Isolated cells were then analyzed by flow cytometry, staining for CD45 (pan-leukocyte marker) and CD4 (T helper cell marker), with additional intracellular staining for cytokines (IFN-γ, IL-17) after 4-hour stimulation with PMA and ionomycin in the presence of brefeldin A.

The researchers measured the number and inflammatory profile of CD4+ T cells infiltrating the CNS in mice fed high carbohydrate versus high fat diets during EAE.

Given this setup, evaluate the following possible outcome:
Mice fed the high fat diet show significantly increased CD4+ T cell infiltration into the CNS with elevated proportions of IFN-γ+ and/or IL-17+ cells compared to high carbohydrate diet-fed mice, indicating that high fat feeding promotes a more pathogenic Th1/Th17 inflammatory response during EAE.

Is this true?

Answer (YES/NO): NO